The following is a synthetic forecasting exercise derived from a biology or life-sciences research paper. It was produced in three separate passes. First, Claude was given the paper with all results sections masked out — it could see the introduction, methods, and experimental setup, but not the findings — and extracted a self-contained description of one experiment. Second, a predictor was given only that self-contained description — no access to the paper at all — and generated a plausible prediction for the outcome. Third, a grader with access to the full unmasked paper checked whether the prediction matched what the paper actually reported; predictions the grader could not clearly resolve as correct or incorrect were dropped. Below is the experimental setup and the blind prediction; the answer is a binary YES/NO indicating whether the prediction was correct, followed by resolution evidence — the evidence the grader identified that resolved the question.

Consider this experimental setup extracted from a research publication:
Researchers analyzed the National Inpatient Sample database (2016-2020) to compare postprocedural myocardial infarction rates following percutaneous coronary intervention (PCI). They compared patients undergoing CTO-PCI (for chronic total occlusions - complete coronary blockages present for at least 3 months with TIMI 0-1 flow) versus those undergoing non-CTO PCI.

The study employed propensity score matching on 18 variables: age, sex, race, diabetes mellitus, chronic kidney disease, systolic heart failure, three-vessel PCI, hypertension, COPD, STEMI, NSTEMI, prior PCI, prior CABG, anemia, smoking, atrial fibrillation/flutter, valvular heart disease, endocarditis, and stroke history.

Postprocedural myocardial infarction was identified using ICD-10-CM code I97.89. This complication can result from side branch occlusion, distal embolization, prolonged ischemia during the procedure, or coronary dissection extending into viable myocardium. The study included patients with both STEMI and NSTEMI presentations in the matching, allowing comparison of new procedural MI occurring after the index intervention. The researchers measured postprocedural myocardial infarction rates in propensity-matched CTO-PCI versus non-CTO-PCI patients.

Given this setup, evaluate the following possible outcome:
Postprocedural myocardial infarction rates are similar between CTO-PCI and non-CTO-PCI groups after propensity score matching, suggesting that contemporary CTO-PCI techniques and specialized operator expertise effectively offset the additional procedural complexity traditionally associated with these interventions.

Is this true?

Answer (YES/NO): NO